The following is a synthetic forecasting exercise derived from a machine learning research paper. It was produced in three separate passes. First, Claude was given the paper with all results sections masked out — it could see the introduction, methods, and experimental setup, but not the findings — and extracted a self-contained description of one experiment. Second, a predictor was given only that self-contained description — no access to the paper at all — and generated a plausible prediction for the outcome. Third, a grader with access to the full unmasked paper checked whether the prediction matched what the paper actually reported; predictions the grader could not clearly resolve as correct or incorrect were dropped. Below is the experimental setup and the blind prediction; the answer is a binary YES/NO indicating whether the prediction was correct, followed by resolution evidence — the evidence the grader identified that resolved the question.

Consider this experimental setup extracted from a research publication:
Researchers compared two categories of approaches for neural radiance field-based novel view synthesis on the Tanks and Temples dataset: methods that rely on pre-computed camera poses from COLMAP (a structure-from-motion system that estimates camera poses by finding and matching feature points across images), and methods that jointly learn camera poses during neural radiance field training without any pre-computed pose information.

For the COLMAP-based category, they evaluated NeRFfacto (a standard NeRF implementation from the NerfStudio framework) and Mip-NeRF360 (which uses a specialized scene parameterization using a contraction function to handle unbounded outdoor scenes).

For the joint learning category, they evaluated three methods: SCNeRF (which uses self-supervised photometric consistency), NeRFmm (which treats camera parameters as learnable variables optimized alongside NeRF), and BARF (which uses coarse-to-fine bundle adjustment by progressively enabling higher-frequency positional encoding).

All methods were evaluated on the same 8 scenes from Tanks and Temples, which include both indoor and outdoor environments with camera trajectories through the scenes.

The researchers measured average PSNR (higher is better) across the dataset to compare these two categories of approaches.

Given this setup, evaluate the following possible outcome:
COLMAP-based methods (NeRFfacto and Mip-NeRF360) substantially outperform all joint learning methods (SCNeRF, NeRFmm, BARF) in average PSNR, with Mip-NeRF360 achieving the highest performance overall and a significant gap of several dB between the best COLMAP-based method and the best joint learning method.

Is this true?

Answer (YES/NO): NO